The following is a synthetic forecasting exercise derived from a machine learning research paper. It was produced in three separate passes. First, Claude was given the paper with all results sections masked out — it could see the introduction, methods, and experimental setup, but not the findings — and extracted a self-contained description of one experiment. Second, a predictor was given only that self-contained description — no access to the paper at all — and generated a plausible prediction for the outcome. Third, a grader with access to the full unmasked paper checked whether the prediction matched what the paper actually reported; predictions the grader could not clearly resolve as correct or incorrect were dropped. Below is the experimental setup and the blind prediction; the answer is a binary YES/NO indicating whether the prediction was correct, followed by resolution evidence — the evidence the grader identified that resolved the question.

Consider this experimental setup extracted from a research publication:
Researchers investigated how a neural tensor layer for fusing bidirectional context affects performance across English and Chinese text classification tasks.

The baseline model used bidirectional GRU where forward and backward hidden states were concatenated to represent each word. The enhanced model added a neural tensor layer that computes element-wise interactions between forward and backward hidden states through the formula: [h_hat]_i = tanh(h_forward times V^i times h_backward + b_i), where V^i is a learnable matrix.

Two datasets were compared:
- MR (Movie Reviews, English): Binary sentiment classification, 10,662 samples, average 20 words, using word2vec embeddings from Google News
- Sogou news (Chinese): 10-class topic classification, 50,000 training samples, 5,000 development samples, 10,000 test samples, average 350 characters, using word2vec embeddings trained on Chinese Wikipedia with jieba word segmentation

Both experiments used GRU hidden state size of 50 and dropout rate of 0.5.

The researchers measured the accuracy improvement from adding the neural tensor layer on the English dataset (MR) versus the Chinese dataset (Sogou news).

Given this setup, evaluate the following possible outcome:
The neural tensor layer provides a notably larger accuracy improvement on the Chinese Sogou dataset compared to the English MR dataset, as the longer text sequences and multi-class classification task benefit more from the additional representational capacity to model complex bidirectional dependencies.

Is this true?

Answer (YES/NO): YES